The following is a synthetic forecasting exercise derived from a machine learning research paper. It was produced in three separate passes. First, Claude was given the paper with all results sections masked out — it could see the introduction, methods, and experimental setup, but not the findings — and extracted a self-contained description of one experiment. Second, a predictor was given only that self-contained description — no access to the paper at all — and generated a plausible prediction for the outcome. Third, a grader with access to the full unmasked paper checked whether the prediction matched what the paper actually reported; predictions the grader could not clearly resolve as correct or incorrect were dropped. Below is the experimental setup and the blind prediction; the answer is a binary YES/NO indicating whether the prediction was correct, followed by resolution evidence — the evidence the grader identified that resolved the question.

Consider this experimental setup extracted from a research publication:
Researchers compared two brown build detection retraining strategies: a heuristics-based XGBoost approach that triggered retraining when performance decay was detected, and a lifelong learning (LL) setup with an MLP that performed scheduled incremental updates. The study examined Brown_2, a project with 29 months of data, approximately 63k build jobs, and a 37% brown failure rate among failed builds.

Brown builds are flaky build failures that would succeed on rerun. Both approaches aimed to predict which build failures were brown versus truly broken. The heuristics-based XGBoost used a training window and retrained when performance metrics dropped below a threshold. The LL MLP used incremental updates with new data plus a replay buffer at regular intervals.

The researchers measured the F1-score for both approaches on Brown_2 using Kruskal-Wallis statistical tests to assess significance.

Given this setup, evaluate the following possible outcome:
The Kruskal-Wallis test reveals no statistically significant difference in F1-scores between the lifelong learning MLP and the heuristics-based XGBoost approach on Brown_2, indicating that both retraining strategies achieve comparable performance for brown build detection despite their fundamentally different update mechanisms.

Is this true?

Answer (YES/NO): YES